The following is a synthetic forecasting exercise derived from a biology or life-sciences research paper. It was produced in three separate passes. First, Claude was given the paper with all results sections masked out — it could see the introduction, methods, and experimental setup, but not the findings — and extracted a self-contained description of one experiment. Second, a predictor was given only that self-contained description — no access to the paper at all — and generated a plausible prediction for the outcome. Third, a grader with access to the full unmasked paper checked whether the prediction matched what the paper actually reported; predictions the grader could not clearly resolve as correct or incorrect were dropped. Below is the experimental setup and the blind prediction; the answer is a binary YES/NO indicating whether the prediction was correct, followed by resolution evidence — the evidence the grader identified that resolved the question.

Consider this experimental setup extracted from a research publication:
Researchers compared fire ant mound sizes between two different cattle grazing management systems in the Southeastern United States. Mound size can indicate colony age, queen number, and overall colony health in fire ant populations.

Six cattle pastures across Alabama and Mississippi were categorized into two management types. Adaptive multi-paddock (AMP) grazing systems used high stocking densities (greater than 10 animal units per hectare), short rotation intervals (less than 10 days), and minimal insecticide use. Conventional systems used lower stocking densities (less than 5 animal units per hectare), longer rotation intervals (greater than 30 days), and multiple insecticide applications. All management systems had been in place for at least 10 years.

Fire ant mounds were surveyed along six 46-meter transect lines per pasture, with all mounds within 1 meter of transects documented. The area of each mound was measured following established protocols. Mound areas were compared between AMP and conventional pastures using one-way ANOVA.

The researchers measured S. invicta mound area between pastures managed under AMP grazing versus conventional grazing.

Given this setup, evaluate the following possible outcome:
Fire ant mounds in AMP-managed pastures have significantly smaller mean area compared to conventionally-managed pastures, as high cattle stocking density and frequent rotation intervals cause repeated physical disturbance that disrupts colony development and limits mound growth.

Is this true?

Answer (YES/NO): NO